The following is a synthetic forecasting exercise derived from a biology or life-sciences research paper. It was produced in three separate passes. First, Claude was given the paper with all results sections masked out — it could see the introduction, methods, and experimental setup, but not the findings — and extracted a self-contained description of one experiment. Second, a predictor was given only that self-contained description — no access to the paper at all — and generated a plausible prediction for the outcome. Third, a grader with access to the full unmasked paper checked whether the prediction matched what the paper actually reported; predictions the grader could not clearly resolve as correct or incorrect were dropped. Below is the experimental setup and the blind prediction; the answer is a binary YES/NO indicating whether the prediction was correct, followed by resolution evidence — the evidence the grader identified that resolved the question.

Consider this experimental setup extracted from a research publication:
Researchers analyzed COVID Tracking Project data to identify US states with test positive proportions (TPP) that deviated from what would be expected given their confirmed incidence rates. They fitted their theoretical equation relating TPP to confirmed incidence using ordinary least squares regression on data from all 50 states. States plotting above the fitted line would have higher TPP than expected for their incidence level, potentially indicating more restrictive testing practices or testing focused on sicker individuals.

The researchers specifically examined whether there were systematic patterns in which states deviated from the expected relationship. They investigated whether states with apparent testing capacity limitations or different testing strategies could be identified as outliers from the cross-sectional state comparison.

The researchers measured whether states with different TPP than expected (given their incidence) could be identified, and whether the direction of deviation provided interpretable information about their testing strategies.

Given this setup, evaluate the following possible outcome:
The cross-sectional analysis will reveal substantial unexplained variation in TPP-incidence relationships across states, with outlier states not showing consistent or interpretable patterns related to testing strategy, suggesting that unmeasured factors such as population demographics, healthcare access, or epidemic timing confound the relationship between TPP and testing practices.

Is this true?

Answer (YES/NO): NO